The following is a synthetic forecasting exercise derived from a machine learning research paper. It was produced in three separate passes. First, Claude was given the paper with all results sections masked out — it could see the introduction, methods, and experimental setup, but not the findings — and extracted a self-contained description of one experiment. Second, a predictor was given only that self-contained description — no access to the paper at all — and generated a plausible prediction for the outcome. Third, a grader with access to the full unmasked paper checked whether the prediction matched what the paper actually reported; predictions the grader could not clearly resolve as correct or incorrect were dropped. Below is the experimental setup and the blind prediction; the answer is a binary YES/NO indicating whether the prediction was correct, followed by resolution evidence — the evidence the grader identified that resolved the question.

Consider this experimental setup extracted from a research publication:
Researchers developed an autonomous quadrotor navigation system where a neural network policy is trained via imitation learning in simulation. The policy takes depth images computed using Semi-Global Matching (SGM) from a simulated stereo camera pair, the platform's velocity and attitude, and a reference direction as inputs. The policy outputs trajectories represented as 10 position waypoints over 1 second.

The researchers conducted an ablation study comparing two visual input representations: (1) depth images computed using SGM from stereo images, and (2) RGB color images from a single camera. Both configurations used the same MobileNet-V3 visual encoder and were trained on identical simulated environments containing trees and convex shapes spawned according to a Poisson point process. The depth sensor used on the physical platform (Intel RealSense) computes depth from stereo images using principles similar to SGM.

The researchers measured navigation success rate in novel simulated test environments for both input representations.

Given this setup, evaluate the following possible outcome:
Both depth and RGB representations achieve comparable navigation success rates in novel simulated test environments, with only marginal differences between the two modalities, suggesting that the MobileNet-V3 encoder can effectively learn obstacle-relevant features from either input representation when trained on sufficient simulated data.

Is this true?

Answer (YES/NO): NO